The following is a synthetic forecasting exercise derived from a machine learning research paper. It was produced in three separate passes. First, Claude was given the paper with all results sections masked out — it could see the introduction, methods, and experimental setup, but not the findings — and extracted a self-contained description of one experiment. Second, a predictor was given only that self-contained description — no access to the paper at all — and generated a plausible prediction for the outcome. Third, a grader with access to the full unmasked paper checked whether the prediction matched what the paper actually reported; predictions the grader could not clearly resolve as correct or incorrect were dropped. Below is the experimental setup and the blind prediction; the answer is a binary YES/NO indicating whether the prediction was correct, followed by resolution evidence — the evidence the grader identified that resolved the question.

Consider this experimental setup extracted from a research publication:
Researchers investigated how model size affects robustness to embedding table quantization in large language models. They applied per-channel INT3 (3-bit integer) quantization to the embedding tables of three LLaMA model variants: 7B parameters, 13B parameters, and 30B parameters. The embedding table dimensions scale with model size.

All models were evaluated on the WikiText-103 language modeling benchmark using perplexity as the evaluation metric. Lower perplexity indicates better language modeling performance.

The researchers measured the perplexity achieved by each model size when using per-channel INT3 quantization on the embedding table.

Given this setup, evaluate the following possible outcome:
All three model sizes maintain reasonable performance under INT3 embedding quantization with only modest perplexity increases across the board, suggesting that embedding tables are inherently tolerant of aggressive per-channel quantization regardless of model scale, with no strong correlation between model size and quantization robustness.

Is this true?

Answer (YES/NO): NO